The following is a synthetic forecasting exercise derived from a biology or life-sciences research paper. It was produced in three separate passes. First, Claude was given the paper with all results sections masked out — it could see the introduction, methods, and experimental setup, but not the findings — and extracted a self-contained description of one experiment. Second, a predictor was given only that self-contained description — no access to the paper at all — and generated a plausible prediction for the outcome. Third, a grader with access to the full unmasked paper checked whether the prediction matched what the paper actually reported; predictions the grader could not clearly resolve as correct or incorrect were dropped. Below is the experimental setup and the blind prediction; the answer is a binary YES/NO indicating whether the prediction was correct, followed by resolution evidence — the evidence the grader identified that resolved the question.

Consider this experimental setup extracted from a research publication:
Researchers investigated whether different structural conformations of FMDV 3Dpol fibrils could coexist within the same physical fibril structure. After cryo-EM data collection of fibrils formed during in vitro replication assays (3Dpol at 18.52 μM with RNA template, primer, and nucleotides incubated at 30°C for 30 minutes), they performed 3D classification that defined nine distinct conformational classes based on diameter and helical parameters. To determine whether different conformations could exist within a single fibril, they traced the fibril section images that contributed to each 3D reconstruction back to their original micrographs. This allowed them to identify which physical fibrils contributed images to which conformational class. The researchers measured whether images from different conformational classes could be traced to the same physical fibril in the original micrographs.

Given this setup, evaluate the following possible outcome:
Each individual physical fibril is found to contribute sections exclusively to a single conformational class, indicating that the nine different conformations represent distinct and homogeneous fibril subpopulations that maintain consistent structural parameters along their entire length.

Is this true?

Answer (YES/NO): NO